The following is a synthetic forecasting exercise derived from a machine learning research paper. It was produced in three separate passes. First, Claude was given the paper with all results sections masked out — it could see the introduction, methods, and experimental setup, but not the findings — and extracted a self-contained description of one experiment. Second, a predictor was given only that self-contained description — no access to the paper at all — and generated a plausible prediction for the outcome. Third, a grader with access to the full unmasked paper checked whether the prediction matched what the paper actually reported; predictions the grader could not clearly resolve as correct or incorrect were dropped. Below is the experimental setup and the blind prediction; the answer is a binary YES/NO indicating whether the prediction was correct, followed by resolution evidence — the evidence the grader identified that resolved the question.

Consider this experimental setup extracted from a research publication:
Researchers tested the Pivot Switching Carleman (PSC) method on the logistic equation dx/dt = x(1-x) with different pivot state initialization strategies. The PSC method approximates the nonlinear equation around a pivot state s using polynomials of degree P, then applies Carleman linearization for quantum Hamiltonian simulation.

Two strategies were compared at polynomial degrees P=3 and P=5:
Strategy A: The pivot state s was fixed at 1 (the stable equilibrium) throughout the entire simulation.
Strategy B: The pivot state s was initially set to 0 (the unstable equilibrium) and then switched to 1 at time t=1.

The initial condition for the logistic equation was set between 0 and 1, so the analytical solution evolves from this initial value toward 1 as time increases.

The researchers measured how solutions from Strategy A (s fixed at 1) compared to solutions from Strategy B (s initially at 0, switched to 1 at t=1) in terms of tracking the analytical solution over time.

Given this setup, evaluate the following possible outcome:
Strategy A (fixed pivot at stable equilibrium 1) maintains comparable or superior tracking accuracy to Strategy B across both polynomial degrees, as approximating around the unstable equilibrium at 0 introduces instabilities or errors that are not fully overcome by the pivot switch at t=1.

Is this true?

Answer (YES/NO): NO